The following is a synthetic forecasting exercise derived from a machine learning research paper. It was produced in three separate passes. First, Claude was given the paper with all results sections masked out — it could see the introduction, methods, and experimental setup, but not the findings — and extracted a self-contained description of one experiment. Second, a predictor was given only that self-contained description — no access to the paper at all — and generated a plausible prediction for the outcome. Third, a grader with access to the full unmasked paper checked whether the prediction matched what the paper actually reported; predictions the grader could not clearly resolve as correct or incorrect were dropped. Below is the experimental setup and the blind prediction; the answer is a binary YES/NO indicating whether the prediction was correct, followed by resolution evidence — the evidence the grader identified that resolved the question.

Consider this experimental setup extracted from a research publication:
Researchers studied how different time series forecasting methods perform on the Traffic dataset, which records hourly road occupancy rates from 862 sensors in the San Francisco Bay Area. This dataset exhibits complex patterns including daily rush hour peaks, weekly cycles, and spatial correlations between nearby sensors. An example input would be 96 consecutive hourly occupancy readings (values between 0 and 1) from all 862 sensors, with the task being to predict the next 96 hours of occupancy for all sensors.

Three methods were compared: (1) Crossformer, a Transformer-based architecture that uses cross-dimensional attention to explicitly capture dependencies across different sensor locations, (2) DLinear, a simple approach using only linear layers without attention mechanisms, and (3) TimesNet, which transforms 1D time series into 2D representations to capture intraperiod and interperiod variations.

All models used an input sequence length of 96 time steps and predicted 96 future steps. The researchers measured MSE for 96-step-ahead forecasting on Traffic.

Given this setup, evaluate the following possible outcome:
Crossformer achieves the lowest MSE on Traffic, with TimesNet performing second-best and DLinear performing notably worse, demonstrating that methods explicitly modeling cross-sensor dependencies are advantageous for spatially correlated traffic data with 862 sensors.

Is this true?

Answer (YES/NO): YES